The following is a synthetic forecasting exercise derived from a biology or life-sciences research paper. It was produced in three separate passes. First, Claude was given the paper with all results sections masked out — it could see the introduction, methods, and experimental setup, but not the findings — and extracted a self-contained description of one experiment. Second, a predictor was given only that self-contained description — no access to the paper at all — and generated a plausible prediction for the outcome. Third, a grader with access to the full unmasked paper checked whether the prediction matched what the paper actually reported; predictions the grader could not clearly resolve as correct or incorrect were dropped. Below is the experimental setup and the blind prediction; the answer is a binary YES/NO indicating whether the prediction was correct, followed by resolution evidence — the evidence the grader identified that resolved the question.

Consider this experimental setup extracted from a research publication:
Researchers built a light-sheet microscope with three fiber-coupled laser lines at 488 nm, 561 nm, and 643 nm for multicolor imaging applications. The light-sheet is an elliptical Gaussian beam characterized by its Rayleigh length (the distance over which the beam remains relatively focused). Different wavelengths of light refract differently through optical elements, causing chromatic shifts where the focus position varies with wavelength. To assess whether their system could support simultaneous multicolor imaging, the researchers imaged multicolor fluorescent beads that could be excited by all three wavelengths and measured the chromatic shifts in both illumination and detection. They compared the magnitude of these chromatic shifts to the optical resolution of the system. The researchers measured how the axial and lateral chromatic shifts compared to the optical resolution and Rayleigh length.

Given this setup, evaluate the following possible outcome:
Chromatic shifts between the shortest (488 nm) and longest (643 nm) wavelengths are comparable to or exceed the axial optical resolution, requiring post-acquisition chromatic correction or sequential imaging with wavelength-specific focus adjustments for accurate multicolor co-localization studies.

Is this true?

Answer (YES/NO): NO